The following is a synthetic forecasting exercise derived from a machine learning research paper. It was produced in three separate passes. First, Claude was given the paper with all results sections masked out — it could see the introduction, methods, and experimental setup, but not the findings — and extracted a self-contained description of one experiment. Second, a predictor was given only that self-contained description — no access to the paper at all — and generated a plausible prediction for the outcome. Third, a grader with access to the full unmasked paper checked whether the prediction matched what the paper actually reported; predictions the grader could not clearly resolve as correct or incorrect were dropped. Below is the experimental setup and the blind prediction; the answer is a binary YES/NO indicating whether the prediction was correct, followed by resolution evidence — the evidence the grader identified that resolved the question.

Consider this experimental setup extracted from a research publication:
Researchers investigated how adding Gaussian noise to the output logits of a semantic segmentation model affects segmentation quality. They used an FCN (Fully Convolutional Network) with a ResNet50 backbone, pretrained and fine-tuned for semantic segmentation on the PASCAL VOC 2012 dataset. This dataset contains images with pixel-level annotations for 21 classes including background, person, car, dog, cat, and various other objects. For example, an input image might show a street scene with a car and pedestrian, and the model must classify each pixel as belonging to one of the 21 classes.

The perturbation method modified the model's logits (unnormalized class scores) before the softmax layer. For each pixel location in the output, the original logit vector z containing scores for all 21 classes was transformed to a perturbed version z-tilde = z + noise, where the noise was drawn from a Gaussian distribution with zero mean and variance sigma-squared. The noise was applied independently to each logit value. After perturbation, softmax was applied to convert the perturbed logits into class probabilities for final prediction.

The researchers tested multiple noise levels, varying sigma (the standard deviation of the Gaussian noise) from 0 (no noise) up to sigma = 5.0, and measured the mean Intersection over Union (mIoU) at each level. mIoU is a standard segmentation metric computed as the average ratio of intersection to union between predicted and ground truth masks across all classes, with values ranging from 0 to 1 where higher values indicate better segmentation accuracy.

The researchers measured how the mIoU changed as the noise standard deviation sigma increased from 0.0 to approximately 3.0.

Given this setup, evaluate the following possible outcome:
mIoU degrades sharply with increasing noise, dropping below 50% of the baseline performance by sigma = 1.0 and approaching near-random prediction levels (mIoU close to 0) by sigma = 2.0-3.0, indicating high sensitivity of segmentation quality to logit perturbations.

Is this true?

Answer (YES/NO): NO